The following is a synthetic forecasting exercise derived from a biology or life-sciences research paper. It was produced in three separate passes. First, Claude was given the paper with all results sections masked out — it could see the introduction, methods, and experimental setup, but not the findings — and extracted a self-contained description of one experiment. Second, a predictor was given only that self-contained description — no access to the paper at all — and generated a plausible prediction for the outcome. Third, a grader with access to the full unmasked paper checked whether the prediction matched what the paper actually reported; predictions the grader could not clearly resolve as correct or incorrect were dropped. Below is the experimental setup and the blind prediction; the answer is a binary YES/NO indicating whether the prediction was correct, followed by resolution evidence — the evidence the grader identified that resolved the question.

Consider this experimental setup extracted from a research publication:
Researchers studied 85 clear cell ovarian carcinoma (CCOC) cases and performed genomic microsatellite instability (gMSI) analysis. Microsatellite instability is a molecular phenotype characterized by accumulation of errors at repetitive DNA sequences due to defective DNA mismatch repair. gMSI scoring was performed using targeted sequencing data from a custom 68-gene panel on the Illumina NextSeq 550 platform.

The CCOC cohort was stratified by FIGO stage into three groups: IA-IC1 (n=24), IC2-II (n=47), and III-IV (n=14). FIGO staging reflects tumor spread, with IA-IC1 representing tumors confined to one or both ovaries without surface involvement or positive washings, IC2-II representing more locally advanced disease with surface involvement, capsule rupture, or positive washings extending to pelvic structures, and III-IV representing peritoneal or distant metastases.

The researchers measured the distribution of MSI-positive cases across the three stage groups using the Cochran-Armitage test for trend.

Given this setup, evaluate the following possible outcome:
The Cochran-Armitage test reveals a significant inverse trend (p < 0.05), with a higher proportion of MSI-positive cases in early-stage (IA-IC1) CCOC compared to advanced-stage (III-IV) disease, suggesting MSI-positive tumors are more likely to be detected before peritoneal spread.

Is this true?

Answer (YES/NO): NO